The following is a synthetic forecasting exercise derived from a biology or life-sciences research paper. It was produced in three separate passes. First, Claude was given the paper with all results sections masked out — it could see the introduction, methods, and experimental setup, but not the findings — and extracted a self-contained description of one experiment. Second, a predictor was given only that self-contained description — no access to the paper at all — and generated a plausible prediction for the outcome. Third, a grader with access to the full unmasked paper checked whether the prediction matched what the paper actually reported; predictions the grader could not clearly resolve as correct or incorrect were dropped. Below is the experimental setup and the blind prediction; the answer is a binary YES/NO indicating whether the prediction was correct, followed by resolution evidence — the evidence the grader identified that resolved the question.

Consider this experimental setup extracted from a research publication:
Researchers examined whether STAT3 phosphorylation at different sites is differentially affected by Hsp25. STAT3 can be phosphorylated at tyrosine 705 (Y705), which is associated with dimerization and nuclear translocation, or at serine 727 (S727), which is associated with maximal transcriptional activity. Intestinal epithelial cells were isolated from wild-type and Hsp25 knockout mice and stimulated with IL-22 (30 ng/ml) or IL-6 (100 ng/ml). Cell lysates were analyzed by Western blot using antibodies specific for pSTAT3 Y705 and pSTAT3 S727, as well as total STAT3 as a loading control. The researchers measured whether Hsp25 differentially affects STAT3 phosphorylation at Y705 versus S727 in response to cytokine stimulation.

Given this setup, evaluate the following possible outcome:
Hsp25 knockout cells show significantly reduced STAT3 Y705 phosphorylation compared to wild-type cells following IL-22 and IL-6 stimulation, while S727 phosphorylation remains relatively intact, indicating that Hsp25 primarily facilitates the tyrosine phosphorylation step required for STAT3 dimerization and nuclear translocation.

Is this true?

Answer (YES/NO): NO